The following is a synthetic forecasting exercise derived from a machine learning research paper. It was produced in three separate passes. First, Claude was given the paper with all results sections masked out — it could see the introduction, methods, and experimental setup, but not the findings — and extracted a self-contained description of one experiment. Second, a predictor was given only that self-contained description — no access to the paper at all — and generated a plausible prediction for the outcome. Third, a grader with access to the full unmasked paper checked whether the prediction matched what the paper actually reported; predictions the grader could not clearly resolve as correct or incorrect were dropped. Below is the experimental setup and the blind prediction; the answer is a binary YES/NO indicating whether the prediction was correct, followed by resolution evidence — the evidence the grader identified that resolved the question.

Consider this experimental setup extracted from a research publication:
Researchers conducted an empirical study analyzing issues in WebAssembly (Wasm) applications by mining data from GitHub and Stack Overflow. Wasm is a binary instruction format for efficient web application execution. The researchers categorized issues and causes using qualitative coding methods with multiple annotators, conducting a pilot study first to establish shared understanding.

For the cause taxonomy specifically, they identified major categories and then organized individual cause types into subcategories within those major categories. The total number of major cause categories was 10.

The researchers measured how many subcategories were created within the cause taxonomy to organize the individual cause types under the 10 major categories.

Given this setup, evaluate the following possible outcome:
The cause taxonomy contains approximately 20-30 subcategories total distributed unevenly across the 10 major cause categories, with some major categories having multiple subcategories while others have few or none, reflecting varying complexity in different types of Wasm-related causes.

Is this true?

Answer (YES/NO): NO